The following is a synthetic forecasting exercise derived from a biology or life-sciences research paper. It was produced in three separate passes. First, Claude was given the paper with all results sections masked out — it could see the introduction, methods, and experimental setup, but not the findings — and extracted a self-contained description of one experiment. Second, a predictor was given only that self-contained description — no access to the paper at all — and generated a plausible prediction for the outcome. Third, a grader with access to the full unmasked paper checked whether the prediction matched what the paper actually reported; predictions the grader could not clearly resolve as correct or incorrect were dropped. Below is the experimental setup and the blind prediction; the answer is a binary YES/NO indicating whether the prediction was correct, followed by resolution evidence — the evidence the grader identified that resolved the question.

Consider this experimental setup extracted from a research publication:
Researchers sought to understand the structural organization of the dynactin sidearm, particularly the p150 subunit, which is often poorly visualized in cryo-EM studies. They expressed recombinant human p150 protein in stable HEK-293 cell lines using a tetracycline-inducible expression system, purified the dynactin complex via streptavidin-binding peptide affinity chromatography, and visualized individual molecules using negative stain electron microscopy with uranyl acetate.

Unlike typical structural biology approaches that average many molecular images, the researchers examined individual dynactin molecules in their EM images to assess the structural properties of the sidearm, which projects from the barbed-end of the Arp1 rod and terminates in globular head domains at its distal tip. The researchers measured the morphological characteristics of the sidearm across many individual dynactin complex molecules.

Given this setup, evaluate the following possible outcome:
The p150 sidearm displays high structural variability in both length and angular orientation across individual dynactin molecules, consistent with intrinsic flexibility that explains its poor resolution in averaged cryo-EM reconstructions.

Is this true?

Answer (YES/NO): YES